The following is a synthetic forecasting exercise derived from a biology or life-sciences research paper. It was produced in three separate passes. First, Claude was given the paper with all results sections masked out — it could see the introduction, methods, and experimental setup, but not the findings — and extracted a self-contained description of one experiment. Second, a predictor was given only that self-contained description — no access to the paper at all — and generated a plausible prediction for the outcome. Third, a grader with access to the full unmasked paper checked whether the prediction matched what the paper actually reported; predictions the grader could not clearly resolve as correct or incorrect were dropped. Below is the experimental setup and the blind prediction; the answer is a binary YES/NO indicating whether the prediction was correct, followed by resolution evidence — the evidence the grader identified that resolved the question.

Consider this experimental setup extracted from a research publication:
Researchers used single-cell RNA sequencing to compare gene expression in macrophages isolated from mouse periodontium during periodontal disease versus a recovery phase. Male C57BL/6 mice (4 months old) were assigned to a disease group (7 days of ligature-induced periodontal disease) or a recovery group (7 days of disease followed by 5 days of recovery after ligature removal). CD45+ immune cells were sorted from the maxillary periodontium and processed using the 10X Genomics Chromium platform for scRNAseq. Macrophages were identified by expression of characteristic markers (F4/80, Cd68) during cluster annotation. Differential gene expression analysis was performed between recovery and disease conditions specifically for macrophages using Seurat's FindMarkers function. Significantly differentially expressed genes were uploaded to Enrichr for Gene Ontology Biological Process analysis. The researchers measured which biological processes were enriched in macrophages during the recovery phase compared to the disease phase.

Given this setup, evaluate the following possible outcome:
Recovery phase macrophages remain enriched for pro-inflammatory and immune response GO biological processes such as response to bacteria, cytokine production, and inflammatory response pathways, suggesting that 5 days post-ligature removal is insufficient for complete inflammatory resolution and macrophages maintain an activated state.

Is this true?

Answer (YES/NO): NO